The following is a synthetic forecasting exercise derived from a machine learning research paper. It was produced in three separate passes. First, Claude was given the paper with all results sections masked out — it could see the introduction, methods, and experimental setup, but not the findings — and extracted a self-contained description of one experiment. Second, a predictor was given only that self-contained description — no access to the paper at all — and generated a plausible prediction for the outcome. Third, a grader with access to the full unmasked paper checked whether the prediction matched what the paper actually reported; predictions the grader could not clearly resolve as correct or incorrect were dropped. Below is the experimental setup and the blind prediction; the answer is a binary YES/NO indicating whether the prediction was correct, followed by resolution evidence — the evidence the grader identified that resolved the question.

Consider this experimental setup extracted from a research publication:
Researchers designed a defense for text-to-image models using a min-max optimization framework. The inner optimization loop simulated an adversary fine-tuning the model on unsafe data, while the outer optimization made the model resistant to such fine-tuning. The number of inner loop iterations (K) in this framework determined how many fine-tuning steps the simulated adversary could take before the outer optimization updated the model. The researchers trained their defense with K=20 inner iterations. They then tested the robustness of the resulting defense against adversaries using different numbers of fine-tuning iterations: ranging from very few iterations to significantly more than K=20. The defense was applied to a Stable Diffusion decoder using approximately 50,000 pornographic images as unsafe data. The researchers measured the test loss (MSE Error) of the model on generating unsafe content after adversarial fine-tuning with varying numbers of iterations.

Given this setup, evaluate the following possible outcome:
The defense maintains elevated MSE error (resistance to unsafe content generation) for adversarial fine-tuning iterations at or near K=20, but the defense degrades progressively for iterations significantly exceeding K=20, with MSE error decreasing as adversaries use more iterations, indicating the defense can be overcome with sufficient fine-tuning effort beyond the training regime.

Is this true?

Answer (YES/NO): NO